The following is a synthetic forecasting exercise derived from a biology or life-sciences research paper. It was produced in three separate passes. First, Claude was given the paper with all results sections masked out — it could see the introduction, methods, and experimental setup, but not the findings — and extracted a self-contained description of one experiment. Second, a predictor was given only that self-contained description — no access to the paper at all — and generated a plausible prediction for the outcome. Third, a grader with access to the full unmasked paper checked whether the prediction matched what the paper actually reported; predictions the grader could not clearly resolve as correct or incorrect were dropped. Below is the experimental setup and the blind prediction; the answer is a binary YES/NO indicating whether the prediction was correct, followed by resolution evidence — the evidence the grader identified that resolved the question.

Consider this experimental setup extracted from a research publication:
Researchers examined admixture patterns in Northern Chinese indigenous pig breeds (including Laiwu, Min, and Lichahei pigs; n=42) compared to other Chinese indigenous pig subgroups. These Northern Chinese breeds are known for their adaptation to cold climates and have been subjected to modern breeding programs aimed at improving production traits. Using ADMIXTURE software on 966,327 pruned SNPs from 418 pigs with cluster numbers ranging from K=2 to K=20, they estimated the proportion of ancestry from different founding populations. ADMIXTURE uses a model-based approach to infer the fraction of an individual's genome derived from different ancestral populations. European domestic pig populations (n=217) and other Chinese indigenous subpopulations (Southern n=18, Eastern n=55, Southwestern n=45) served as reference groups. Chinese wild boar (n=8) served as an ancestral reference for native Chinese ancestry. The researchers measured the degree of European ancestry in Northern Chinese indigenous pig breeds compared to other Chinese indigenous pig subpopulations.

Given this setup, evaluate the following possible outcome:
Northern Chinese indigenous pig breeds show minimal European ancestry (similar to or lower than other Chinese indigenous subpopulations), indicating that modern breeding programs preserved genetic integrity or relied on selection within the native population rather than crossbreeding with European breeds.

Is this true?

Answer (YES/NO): NO